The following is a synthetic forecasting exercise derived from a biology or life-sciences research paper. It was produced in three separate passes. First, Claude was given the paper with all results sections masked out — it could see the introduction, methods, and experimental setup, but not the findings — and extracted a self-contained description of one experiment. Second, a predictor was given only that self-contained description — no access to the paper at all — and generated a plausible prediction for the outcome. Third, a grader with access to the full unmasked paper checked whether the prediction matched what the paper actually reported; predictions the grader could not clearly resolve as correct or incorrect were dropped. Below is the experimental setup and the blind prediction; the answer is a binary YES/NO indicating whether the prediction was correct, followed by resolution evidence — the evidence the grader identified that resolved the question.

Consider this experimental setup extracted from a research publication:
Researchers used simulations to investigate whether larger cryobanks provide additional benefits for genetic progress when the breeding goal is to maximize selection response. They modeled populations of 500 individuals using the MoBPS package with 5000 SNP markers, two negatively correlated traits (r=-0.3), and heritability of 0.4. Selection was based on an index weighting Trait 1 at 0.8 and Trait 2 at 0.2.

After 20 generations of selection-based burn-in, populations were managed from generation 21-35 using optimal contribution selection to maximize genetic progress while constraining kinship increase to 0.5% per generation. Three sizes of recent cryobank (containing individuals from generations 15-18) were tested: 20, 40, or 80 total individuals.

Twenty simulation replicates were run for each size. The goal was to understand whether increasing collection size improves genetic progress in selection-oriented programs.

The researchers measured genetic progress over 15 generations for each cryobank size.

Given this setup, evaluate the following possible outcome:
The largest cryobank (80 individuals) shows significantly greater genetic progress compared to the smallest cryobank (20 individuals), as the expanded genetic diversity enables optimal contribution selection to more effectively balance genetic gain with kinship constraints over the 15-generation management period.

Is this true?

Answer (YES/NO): NO